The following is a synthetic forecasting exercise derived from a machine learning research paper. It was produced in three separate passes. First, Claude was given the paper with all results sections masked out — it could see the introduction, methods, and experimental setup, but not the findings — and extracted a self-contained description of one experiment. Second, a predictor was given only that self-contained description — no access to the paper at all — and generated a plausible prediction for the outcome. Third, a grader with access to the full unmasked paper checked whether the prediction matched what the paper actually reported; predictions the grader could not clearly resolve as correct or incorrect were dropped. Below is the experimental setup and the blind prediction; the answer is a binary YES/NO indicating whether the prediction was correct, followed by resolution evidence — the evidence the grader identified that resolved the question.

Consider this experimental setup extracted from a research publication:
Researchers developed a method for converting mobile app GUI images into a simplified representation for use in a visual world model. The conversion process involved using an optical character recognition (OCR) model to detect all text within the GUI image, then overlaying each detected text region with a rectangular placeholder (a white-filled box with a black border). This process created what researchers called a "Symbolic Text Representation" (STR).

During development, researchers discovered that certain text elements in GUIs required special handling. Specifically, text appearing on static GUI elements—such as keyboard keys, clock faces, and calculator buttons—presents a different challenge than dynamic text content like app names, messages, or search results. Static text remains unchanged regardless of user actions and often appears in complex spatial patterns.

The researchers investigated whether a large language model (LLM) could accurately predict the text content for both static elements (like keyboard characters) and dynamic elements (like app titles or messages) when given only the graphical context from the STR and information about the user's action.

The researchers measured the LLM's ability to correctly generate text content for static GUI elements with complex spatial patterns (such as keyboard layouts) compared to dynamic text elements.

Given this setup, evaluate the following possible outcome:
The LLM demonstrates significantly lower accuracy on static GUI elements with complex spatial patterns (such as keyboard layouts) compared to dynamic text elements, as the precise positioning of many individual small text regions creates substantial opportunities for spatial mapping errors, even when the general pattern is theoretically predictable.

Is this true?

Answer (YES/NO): YES